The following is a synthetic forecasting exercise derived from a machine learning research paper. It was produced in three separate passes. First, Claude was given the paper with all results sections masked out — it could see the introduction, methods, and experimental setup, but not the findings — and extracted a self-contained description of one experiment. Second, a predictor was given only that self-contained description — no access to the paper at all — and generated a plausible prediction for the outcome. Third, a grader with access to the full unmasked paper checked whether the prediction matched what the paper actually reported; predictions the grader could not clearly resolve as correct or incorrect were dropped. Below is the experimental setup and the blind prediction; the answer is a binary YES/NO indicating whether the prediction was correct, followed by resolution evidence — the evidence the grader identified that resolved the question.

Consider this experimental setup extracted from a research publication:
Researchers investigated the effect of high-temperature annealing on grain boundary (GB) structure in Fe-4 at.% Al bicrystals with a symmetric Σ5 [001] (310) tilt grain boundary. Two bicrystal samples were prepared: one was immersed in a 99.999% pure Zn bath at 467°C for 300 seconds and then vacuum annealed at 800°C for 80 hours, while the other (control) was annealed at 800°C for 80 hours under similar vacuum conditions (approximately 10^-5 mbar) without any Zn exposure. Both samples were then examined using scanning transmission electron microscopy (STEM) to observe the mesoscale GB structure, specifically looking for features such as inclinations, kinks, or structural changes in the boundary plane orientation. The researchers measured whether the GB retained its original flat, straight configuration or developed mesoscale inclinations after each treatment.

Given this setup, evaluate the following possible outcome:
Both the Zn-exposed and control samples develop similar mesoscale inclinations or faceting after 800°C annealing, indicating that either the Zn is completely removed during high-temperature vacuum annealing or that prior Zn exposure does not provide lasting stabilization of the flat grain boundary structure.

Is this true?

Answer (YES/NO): NO